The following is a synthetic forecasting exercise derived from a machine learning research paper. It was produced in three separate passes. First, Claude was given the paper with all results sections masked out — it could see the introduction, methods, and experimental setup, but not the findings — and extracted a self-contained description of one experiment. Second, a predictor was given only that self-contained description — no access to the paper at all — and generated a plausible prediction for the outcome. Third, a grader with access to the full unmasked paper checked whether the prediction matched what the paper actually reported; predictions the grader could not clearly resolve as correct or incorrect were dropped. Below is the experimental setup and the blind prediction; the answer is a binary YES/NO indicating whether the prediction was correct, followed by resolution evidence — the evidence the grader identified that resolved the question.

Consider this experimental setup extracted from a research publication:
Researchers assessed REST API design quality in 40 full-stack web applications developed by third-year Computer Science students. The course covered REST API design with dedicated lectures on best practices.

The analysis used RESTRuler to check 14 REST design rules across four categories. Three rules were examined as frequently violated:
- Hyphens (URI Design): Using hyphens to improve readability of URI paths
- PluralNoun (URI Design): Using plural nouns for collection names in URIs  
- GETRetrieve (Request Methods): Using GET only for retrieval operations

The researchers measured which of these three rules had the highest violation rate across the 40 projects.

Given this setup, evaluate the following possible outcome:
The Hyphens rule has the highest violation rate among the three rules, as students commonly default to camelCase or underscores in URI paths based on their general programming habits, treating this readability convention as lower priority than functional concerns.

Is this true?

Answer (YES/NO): YES